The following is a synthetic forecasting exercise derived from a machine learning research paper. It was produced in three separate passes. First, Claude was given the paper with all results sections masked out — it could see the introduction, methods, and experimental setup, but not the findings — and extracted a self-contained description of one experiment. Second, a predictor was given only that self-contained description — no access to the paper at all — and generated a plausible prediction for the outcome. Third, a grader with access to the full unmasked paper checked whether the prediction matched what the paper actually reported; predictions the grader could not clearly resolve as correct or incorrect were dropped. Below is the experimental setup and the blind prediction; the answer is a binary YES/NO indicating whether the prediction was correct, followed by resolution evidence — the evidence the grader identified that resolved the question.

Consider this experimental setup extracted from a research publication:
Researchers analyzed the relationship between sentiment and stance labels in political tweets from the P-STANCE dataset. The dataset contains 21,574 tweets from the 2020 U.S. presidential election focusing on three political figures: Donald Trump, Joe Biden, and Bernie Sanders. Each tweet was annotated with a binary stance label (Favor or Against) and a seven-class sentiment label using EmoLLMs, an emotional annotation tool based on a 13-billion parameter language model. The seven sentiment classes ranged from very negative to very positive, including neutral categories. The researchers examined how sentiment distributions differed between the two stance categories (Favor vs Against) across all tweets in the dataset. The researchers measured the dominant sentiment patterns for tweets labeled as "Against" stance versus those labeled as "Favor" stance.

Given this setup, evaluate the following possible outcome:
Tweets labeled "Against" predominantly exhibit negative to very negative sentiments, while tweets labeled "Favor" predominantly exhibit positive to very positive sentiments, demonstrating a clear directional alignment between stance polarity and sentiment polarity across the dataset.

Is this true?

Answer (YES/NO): NO